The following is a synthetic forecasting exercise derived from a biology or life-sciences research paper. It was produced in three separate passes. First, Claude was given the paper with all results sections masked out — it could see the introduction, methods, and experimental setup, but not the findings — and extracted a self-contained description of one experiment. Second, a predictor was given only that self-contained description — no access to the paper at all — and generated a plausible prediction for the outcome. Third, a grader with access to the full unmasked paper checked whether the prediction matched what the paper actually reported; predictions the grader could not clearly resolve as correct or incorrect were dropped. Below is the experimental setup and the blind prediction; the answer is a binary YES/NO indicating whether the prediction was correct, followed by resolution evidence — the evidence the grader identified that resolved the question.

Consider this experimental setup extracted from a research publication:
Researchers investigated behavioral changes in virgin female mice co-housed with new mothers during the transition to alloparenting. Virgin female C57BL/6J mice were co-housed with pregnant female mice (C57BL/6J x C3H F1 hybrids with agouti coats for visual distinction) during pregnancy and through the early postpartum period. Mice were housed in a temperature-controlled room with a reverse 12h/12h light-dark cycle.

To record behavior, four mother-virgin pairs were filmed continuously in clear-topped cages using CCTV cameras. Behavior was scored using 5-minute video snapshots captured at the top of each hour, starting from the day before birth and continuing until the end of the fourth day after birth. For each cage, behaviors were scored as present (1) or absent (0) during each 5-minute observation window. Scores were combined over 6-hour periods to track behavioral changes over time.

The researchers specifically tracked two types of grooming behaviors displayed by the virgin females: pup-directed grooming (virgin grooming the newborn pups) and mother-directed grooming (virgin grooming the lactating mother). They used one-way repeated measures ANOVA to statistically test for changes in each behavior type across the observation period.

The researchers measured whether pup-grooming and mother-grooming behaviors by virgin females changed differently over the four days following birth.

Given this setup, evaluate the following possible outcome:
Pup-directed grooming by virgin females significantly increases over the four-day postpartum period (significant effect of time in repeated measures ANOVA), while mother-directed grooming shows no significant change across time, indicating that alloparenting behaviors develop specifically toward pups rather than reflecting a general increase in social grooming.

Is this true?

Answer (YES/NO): YES